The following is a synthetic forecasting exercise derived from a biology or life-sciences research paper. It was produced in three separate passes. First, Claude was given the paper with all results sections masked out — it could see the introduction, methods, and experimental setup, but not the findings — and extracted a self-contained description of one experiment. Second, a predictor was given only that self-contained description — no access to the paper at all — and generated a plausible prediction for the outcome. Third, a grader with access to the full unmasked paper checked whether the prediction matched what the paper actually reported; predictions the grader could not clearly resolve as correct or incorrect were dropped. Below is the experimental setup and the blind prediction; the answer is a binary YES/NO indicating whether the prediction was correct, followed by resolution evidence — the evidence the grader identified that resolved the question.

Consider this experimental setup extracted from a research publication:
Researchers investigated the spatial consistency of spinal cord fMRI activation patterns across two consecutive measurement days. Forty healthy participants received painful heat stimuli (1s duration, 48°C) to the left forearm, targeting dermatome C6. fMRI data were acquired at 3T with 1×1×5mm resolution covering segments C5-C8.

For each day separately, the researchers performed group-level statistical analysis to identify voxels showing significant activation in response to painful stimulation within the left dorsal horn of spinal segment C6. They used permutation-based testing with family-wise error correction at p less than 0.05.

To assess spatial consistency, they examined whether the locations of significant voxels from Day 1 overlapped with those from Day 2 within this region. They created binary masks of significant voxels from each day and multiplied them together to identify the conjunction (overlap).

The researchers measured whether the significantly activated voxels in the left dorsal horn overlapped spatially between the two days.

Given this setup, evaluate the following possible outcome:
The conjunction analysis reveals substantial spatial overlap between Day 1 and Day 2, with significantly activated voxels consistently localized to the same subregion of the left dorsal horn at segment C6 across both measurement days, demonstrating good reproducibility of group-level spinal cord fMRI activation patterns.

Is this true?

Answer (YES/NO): NO